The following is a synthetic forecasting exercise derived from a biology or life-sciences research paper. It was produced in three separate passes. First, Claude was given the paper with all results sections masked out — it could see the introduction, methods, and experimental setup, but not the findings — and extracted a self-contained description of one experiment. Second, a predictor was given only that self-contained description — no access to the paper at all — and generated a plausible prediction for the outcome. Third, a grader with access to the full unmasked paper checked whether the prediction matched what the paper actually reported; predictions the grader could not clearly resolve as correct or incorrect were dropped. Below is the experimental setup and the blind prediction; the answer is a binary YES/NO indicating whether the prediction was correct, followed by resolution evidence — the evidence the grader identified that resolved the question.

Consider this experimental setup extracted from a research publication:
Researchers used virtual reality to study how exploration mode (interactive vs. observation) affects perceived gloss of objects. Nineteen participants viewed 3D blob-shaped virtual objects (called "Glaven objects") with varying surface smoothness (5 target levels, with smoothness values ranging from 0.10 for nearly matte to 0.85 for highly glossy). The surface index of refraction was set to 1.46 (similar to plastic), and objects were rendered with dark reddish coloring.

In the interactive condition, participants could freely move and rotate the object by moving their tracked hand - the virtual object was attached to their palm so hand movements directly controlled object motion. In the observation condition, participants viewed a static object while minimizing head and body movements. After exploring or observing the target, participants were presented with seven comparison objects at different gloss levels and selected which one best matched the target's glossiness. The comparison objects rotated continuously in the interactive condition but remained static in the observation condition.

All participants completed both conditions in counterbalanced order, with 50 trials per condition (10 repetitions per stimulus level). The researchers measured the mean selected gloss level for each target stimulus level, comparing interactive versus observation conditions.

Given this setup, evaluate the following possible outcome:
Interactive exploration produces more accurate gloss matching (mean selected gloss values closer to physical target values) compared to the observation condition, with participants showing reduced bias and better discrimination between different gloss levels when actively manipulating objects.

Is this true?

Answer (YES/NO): NO